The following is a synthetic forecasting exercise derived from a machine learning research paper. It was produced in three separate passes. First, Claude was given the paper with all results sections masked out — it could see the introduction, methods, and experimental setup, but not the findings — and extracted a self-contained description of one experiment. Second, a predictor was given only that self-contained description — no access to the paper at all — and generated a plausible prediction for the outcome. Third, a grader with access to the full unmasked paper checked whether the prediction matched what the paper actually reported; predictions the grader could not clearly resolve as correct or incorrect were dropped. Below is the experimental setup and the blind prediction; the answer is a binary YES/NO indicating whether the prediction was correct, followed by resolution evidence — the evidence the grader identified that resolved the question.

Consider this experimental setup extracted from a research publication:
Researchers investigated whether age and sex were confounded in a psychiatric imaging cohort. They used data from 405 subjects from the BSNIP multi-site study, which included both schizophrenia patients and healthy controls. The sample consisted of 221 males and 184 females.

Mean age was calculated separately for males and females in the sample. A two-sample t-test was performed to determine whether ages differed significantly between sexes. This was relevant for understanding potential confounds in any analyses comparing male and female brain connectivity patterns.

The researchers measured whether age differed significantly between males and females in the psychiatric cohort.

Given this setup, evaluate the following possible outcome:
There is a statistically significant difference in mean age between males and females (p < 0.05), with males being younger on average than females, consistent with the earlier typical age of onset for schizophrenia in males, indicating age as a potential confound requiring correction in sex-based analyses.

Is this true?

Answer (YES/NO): YES